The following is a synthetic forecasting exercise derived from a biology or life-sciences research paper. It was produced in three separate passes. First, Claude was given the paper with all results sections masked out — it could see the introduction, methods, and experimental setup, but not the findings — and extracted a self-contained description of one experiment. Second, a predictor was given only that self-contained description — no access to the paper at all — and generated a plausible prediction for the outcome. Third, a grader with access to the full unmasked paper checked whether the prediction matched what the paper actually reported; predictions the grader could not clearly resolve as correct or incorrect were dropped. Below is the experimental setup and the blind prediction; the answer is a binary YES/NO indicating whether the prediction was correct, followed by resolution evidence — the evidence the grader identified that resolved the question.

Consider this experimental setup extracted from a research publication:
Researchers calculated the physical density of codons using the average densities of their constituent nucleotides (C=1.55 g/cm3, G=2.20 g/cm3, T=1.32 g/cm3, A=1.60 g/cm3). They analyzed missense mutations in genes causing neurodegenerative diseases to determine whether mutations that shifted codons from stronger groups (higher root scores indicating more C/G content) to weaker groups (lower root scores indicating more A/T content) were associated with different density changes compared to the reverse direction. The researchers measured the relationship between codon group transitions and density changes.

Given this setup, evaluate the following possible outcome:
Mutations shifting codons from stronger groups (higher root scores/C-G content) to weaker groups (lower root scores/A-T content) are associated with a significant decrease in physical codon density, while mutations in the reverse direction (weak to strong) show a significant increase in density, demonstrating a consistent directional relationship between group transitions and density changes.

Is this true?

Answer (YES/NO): YES